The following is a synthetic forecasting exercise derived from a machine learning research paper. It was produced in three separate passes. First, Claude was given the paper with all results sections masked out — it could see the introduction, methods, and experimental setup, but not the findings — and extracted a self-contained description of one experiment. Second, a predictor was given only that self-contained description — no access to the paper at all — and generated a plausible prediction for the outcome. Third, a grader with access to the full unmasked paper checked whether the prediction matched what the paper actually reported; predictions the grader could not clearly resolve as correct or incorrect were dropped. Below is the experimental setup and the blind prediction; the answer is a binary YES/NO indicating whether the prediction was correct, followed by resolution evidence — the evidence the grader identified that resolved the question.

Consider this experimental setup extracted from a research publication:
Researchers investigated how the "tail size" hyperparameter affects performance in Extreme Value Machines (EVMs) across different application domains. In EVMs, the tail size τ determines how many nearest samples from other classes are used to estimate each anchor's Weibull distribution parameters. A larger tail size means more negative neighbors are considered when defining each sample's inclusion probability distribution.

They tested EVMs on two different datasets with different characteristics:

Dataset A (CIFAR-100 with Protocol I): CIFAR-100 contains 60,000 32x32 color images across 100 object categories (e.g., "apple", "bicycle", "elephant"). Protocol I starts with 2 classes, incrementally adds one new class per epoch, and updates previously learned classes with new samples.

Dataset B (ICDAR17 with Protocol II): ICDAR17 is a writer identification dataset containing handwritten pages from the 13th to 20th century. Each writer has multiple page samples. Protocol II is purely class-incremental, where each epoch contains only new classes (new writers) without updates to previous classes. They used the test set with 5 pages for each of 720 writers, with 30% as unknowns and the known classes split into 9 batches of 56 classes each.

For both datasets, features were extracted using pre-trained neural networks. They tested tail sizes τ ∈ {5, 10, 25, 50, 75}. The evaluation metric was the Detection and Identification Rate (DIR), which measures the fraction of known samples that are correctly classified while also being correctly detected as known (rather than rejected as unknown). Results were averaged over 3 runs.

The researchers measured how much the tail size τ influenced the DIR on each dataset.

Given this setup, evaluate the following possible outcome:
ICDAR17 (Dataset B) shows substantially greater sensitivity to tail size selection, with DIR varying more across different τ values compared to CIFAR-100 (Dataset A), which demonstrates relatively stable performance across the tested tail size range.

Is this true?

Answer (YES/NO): YES